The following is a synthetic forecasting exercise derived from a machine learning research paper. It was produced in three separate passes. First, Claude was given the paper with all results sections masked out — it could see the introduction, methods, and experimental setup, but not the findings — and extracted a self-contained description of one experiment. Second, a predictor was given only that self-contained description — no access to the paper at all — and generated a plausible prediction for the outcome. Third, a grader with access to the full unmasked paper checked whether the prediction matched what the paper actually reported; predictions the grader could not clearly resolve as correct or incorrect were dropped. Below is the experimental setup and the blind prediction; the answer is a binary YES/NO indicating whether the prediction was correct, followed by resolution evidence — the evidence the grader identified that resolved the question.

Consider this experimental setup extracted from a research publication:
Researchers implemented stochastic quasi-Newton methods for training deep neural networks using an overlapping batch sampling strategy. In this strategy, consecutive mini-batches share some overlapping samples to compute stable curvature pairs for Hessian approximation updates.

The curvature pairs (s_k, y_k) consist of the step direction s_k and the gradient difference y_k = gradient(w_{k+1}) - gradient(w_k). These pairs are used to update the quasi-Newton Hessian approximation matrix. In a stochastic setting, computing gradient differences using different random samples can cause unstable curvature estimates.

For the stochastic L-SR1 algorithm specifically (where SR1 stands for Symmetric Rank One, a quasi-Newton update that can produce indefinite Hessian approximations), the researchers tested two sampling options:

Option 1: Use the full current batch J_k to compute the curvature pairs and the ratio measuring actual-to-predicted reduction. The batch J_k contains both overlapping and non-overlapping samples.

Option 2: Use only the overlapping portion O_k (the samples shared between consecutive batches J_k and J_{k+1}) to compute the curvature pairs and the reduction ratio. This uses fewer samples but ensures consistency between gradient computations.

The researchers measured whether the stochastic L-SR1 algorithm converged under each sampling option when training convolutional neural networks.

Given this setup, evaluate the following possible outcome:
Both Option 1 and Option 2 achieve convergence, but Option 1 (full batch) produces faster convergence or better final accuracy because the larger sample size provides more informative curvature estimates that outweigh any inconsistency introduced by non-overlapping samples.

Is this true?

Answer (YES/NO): NO